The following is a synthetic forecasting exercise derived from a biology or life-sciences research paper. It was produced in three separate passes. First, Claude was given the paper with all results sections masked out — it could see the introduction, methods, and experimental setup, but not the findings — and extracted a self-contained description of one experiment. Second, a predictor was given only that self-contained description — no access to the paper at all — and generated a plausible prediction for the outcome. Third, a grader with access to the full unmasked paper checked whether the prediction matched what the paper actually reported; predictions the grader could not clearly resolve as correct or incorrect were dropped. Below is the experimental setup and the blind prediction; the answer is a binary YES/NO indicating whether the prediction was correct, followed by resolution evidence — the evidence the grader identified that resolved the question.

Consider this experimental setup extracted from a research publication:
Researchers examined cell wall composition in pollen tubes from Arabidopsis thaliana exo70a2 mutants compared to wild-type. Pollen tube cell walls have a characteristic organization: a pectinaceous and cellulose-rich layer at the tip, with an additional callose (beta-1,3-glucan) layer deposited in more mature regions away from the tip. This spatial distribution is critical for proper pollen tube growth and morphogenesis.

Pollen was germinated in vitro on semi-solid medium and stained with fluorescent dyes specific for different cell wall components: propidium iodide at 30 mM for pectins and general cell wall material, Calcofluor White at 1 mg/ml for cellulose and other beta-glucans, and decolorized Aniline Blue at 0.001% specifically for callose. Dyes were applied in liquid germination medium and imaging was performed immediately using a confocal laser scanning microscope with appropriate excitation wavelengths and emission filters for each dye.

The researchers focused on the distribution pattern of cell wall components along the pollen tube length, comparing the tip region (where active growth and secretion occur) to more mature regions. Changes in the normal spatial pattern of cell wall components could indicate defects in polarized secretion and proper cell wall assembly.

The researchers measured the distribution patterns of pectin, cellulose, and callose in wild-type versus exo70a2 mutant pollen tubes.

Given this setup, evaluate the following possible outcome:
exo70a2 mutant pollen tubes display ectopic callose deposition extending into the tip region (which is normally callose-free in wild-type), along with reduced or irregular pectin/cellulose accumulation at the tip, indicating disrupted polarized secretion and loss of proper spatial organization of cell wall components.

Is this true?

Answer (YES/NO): NO